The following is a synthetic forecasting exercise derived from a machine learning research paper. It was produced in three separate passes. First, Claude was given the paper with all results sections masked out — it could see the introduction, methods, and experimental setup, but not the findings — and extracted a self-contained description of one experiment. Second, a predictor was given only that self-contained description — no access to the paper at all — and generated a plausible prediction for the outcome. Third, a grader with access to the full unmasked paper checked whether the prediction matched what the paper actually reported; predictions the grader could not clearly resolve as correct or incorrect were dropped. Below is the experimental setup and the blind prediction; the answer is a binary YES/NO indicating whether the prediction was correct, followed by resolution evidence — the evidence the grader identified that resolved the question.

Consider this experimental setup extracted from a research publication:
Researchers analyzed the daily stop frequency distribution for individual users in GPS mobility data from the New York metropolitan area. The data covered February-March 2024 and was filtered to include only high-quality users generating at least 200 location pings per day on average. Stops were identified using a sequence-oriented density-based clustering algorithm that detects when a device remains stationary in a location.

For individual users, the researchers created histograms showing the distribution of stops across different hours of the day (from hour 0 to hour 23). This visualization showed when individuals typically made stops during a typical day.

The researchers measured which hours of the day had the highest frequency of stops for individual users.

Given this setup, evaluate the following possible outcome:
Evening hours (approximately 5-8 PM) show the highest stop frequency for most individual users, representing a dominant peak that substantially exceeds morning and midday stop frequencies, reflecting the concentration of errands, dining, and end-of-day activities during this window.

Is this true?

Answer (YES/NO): NO